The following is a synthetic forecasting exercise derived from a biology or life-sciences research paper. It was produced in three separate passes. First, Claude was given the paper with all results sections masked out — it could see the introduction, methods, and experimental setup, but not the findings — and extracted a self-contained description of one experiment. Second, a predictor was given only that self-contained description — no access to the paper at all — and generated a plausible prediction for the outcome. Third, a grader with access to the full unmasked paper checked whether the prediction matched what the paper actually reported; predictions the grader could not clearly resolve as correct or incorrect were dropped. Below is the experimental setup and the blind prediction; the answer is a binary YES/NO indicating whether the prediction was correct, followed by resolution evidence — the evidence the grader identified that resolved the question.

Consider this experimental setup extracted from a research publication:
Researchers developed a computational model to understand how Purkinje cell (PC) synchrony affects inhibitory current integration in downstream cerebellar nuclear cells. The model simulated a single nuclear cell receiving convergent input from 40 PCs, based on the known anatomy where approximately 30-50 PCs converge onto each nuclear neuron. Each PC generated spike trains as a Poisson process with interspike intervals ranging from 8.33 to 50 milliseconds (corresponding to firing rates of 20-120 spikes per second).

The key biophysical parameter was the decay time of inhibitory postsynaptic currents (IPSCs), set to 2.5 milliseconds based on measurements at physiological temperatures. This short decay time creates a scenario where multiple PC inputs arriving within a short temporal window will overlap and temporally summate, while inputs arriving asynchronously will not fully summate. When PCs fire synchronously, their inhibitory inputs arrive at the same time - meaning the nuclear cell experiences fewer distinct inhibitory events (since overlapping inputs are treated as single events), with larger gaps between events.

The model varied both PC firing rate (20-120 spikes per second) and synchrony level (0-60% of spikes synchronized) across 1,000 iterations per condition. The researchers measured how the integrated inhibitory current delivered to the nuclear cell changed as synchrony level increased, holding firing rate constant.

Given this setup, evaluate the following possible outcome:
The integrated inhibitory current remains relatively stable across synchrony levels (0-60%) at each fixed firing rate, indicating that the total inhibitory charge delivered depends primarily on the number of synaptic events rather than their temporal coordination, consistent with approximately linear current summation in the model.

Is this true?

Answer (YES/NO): NO